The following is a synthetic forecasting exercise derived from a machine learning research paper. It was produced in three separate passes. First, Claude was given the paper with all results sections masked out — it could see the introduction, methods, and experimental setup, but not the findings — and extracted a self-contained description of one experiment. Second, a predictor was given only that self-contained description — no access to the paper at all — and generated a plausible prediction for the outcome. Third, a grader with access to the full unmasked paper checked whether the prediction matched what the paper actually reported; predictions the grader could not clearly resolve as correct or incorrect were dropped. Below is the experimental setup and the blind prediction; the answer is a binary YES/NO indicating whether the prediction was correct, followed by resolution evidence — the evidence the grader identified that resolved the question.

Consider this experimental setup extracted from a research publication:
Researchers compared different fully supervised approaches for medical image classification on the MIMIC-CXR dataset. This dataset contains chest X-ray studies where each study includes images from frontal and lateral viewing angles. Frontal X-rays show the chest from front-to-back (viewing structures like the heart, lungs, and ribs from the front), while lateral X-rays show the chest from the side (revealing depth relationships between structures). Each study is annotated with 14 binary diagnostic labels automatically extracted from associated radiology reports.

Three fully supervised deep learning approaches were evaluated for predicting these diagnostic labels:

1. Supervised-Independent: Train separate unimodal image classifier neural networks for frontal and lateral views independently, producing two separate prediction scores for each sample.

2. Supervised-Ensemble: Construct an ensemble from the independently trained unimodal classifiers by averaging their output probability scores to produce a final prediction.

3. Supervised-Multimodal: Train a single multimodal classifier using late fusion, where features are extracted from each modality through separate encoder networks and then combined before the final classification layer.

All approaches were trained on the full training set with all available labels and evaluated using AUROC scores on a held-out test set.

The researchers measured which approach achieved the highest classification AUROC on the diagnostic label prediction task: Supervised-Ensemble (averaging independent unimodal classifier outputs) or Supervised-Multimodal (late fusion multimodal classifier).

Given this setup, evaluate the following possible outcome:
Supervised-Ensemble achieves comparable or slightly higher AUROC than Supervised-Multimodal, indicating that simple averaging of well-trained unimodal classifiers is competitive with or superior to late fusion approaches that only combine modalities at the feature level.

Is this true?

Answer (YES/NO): YES